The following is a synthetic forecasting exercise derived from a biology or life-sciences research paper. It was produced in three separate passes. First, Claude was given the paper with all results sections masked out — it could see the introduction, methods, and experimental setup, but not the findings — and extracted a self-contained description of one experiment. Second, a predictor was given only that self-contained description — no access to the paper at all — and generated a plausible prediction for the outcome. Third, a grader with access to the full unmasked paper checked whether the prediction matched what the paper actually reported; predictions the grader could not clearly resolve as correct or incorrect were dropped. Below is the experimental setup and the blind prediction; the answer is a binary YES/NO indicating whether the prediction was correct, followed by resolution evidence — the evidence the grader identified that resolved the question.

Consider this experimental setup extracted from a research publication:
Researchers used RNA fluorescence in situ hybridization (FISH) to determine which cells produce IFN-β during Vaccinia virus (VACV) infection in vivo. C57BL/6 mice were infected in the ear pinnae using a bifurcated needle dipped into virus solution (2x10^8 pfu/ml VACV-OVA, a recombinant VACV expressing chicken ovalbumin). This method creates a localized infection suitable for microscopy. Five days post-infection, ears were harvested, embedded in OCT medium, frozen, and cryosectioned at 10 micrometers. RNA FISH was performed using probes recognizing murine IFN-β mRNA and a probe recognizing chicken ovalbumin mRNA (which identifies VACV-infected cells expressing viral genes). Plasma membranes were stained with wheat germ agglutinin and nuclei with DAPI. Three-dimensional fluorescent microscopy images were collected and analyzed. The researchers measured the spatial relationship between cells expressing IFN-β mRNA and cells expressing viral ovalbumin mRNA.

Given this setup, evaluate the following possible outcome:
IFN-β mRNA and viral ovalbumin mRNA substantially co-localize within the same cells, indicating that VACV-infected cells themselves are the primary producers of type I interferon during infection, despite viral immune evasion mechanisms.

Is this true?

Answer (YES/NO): NO